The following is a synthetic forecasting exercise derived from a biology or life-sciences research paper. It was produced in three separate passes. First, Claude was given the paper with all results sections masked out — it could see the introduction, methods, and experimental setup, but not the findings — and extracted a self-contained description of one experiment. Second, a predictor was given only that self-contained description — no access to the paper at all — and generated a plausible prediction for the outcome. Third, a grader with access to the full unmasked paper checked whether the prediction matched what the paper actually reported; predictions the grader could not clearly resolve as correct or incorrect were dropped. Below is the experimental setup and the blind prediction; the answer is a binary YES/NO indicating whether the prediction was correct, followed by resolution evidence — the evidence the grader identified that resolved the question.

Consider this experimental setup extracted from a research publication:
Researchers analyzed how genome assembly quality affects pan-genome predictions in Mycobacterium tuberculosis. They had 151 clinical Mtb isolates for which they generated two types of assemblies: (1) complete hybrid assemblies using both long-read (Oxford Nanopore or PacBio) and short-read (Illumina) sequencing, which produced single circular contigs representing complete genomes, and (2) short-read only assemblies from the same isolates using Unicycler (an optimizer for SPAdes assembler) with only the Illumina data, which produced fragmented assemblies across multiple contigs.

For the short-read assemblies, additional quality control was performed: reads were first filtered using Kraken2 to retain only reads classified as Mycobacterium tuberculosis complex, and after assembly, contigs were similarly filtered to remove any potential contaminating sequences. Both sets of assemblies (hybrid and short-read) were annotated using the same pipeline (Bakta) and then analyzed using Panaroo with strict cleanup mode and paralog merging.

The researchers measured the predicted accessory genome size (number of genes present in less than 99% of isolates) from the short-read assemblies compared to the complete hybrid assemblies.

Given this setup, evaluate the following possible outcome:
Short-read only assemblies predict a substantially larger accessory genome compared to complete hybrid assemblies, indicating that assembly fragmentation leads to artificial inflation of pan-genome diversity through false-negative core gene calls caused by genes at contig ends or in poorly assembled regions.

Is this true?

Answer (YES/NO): YES